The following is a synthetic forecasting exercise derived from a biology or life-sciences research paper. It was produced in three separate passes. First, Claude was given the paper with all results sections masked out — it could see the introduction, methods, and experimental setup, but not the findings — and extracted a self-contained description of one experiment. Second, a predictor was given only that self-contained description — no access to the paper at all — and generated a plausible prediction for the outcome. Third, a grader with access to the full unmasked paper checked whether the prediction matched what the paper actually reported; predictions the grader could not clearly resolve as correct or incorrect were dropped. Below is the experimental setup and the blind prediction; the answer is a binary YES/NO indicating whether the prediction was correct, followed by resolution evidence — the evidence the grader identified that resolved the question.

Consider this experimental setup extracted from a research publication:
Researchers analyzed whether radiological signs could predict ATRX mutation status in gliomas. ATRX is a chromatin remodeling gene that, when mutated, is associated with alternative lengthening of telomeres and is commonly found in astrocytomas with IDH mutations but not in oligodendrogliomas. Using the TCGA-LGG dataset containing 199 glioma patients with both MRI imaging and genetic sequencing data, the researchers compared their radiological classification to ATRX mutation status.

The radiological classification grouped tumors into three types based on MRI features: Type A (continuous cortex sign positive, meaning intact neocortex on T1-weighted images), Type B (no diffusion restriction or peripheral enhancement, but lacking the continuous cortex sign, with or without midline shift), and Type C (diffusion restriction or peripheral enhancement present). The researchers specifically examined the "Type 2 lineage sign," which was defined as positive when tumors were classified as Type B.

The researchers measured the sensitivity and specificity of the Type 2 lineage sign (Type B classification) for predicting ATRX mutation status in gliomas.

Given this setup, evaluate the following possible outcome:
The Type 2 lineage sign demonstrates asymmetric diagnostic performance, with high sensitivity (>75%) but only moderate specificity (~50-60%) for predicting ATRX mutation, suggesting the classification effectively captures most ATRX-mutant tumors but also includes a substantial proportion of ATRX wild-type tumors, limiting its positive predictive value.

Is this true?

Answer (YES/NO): NO